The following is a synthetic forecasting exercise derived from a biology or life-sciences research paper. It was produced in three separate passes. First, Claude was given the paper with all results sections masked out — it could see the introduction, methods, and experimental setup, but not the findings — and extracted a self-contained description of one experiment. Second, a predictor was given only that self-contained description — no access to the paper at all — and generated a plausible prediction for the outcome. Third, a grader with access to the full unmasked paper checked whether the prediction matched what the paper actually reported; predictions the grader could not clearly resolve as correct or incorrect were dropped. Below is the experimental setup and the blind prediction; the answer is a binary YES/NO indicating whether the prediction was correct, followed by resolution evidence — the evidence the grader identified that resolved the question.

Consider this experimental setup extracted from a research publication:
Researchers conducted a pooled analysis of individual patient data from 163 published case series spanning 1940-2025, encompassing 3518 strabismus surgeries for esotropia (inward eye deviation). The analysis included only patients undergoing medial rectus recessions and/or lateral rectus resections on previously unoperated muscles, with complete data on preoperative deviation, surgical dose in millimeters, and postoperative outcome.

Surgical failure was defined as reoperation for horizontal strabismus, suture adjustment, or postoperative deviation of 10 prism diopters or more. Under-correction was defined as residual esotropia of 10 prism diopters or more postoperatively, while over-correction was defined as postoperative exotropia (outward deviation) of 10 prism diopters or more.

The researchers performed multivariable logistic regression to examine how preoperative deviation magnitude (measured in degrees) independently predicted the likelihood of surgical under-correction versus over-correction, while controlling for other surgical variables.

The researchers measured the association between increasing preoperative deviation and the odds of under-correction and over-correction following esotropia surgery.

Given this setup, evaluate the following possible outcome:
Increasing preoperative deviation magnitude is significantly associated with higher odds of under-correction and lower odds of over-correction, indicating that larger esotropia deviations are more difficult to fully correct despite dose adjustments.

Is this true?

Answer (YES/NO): YES